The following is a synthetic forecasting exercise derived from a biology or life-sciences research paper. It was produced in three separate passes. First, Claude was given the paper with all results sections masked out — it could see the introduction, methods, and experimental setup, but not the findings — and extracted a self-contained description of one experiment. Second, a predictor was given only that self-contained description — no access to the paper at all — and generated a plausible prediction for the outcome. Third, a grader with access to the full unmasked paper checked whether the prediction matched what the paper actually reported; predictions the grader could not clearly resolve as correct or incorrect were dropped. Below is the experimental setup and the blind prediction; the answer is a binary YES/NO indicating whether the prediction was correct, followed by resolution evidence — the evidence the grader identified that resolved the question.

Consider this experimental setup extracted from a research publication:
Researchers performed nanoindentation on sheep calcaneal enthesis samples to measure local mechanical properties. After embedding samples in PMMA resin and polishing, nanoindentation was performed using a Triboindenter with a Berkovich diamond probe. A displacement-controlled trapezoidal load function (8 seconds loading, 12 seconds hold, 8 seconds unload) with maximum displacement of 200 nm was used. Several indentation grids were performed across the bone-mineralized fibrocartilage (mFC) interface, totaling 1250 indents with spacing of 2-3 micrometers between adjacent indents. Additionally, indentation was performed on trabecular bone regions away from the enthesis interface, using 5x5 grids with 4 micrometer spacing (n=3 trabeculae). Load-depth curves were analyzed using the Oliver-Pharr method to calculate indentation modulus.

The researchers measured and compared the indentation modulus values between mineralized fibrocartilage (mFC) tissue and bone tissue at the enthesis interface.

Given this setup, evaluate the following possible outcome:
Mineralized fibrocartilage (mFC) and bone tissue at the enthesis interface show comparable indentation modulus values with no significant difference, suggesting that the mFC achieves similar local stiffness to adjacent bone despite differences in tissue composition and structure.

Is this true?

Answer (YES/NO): NO